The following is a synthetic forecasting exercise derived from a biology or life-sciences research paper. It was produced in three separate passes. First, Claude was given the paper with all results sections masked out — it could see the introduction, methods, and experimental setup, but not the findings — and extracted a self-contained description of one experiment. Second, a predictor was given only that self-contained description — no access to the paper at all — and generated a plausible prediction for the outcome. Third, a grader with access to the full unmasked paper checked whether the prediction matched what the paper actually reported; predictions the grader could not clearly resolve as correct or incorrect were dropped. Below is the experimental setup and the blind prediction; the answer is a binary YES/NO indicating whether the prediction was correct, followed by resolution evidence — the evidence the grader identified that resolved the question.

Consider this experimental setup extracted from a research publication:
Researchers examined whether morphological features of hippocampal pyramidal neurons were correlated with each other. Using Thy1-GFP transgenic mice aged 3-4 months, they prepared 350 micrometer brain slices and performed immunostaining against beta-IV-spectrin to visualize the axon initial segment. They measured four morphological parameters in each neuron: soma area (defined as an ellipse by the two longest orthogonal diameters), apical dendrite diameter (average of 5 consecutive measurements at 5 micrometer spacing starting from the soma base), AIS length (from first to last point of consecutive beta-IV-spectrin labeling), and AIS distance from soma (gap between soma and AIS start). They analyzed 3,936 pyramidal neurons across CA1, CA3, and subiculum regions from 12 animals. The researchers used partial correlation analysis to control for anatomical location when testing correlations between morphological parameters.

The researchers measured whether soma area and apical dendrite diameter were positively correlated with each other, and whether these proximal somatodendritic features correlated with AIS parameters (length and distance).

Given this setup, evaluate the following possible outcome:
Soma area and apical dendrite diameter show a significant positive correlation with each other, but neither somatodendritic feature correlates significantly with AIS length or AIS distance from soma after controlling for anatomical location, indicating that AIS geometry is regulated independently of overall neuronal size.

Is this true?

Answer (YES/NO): NO